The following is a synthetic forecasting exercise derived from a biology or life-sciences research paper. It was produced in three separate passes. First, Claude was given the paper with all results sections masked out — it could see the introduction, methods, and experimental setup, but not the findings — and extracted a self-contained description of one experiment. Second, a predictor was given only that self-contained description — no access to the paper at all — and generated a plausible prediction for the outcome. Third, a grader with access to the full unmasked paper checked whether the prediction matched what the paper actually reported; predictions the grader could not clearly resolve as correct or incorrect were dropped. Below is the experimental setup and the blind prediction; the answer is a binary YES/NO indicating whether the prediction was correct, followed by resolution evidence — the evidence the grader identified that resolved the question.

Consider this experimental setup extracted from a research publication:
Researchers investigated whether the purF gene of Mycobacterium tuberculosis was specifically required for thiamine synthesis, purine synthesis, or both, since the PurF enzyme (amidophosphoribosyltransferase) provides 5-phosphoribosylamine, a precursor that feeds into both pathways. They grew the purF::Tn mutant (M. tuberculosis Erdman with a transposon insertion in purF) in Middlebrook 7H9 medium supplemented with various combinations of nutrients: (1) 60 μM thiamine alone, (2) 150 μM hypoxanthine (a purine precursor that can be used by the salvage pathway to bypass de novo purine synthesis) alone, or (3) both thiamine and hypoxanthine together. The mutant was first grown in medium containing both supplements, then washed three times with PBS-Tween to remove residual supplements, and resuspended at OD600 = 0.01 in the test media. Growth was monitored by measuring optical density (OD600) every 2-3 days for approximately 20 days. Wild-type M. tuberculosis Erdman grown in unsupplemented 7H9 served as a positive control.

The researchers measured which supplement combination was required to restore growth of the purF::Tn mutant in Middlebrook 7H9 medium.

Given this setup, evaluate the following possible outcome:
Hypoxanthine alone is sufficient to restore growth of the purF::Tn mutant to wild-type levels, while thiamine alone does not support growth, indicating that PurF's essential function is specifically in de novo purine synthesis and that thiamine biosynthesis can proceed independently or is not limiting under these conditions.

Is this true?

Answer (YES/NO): NO